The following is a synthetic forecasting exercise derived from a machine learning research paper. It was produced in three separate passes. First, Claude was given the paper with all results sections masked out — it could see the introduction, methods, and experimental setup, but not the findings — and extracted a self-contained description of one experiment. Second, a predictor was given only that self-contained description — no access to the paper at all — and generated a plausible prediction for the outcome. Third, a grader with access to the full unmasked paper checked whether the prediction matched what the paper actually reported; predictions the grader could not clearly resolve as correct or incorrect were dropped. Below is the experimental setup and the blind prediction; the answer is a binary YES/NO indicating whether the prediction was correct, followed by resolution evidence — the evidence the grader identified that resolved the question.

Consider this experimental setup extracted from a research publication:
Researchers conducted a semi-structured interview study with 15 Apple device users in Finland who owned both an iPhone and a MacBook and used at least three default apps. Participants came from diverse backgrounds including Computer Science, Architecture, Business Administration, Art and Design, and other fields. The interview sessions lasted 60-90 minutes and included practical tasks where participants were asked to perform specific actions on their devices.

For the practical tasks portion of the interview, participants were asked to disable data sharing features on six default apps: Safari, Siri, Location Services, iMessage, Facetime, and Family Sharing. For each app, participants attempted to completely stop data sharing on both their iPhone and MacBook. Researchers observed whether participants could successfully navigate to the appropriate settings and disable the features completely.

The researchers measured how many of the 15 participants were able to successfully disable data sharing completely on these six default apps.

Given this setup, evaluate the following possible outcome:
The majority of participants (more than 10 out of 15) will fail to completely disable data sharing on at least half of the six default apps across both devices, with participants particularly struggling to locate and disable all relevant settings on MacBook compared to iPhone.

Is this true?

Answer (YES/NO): YES